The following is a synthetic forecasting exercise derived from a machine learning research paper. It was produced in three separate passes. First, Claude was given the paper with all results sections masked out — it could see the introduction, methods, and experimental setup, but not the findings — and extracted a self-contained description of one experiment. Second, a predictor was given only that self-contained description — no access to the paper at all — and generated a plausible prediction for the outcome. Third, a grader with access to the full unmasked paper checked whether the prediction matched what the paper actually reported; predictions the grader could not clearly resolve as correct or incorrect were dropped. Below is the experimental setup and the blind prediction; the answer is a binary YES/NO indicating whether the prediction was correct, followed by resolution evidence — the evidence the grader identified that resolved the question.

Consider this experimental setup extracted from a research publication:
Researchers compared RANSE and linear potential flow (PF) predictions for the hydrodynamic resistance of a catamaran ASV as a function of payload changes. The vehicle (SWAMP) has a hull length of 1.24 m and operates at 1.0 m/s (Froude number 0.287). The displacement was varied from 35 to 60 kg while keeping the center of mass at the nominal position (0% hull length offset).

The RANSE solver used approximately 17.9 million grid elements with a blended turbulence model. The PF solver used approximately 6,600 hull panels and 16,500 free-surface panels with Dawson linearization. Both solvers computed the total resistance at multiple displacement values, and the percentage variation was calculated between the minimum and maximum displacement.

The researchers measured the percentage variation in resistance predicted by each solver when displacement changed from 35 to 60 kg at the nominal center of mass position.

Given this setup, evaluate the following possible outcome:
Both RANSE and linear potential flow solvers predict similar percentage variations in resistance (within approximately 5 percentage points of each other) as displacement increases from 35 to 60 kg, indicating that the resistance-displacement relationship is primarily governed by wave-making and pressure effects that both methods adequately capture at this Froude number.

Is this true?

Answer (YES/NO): NO